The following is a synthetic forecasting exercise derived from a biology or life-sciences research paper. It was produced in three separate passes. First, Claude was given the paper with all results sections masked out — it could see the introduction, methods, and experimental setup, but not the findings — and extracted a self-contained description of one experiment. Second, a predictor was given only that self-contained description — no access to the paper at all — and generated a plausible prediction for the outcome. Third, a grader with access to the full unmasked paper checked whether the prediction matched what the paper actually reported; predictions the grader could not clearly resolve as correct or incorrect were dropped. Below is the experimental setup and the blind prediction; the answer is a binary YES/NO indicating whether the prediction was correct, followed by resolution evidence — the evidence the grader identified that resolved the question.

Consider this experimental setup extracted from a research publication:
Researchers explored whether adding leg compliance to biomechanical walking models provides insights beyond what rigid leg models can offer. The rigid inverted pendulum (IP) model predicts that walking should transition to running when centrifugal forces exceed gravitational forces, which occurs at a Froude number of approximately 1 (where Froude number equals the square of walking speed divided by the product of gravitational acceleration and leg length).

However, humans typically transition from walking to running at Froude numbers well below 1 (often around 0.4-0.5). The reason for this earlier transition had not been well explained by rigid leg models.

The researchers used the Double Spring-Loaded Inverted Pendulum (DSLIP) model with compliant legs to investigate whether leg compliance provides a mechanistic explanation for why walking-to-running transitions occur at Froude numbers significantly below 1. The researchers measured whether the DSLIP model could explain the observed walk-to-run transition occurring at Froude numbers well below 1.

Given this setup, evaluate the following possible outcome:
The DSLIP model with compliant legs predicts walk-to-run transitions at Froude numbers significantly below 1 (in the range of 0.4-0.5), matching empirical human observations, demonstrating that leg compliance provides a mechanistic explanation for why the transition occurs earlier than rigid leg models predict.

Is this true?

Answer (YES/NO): NO